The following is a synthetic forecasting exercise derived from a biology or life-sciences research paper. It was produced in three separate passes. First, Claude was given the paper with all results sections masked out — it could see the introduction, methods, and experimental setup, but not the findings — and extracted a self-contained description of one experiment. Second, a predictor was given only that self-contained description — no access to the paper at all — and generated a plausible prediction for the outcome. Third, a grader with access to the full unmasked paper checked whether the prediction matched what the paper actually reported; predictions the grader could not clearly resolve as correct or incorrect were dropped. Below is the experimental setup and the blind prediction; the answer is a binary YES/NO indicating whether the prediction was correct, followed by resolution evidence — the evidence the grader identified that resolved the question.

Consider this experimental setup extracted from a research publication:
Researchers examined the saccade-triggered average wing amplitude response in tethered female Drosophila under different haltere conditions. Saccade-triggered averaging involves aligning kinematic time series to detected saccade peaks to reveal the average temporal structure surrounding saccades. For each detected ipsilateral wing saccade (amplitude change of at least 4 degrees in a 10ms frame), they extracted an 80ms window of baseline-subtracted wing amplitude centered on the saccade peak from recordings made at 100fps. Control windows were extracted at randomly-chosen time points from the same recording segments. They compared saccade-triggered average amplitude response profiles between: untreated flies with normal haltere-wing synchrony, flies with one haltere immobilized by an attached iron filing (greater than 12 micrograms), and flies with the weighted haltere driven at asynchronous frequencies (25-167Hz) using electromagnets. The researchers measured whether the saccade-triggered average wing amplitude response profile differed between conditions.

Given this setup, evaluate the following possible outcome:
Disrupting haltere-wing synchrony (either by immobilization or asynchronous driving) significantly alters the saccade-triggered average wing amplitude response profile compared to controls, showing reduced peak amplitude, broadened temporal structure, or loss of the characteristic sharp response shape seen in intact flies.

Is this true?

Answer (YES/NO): NO